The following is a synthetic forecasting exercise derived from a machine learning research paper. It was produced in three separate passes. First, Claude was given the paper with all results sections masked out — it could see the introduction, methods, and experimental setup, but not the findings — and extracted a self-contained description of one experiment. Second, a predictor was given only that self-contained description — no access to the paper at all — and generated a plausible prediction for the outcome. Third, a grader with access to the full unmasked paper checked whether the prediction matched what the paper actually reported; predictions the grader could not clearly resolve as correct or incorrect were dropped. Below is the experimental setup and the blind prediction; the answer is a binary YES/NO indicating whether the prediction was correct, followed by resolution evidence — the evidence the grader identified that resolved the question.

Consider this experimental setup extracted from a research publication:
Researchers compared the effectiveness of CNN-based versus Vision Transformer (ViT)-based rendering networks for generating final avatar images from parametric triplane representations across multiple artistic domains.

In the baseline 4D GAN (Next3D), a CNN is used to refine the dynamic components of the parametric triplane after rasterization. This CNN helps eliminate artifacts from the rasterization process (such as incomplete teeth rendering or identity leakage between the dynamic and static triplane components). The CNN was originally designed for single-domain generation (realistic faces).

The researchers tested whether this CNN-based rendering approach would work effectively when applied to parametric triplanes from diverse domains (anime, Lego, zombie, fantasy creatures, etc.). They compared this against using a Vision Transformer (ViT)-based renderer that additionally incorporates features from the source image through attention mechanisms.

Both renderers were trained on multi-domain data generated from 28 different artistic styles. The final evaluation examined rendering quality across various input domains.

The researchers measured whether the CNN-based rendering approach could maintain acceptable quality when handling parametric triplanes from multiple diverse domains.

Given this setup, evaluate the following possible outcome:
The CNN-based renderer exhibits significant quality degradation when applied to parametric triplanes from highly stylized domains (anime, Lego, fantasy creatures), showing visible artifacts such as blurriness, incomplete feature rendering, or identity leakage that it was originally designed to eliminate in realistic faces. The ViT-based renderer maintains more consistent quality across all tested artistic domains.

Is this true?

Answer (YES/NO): YES